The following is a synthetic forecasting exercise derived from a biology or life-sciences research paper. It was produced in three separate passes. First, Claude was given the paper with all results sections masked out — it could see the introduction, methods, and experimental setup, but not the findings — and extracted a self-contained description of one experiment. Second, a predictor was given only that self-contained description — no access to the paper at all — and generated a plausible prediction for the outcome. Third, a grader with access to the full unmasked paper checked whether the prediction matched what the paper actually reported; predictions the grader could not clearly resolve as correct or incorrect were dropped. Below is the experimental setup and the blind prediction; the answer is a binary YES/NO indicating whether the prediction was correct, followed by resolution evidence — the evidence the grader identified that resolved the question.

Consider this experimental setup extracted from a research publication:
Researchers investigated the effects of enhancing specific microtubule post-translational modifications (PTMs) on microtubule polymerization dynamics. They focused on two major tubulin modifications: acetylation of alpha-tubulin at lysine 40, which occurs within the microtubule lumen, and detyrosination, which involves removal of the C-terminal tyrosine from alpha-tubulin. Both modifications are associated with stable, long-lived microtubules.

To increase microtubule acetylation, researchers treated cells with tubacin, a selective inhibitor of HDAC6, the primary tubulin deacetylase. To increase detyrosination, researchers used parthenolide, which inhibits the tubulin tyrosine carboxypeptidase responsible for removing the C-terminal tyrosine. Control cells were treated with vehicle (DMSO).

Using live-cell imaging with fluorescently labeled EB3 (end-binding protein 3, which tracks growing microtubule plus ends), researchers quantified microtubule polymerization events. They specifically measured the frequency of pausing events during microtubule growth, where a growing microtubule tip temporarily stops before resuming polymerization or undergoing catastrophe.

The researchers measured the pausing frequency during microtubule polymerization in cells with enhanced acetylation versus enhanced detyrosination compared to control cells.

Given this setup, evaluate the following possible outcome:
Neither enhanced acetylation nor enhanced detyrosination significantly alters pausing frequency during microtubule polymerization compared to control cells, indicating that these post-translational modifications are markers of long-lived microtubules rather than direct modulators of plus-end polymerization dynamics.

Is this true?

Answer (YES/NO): NO